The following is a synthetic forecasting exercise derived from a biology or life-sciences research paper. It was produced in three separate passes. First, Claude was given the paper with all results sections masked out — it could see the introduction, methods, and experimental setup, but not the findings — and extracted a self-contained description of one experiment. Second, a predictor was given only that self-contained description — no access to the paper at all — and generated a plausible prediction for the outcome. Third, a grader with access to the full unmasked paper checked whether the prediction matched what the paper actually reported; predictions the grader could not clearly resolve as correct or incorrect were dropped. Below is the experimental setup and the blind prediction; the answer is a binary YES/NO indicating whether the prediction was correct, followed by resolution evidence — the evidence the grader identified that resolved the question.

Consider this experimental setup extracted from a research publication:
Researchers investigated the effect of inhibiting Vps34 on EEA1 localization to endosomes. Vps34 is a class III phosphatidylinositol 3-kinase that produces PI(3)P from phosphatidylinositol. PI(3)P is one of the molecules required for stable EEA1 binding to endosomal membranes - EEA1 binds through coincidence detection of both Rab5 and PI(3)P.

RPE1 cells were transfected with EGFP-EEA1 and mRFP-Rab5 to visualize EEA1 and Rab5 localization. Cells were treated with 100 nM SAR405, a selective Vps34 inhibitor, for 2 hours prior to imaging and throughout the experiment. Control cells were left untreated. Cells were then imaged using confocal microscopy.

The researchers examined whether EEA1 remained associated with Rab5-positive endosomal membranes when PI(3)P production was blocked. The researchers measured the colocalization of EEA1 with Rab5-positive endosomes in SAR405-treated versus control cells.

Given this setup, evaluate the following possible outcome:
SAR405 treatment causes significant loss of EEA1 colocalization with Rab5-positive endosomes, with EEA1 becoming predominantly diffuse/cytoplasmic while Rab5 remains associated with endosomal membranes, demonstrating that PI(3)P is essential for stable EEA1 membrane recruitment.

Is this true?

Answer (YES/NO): NO